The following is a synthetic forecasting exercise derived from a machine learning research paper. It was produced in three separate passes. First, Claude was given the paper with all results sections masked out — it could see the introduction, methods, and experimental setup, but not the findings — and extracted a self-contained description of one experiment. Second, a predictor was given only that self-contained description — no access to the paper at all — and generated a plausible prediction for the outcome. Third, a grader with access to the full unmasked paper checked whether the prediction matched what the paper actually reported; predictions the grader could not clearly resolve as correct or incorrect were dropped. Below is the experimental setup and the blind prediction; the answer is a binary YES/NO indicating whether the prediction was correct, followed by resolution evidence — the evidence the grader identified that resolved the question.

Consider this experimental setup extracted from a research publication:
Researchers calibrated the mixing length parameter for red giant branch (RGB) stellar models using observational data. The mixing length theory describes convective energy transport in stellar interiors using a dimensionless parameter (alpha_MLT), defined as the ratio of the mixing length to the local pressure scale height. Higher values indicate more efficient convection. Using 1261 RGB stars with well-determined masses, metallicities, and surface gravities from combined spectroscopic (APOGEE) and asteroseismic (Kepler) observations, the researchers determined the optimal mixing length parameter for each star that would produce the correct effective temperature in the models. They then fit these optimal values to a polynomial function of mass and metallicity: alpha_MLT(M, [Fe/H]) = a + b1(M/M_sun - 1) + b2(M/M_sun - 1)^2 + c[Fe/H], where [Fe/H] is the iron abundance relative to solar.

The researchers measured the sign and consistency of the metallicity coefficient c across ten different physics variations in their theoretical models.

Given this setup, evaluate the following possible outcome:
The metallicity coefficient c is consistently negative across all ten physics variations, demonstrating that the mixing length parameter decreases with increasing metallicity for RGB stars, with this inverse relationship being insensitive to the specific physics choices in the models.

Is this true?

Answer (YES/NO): NO